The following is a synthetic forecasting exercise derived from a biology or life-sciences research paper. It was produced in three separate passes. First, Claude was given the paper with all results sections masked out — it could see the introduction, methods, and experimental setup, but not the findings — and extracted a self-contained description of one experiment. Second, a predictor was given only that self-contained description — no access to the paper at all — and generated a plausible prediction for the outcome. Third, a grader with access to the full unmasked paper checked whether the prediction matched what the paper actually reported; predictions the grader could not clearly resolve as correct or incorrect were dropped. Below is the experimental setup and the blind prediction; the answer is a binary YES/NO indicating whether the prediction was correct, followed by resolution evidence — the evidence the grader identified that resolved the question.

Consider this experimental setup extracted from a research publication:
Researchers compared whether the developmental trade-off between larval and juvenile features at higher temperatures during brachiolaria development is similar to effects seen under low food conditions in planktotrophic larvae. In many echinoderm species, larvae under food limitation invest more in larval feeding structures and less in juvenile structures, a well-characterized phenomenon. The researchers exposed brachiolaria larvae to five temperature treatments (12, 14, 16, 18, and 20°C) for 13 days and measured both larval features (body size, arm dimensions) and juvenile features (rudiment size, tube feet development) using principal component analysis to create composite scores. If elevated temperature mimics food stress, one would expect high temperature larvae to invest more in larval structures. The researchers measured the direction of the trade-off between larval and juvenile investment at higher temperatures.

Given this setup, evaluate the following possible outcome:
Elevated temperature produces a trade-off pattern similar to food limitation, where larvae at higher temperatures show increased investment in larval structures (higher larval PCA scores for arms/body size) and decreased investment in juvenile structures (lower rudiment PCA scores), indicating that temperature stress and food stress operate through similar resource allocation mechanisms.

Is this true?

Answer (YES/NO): YES